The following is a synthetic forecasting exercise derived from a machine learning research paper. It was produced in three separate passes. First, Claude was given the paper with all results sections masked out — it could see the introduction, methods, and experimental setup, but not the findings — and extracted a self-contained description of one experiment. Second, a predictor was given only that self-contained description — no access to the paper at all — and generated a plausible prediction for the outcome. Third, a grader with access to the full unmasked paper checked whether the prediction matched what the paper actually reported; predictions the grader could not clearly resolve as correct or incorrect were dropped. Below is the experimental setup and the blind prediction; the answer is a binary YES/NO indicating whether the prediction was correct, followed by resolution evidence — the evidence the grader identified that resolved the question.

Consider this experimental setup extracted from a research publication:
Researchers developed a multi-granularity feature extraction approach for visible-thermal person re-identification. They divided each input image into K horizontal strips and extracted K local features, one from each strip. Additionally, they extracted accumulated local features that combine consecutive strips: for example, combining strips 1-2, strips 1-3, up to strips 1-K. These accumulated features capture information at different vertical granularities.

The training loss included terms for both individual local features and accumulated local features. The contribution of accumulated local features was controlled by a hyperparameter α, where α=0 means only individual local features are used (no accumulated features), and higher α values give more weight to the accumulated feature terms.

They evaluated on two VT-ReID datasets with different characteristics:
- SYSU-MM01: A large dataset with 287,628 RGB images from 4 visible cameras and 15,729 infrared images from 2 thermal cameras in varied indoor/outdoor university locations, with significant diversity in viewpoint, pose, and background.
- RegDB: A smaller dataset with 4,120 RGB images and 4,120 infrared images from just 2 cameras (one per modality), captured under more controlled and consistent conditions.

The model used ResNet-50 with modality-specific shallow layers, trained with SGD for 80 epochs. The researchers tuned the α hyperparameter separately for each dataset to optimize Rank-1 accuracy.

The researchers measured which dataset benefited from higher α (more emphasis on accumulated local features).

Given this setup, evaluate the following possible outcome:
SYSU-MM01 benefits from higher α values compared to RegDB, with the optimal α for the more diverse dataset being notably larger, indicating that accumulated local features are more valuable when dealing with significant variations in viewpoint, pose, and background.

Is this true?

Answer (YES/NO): NO